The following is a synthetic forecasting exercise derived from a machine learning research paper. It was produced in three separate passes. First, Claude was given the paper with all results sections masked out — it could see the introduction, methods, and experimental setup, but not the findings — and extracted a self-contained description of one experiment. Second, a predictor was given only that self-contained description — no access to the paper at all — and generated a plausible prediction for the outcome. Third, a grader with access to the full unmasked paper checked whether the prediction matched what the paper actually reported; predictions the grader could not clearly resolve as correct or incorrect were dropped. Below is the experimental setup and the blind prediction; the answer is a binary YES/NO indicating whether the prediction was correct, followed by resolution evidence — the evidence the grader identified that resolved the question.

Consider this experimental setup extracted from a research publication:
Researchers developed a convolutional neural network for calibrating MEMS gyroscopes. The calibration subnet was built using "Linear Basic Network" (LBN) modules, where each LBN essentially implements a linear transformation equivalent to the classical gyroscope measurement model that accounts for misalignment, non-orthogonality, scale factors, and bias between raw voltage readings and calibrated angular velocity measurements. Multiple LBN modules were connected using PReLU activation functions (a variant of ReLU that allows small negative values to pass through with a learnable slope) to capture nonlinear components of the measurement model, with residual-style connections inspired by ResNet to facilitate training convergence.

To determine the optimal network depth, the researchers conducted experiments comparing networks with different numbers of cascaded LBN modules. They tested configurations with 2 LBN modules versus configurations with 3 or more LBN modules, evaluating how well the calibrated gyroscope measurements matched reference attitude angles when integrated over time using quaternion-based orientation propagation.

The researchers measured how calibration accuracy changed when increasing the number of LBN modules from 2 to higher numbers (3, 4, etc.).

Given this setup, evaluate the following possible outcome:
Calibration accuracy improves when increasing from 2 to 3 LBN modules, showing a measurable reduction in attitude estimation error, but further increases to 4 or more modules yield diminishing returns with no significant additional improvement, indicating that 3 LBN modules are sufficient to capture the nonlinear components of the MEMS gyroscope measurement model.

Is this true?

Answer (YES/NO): NO